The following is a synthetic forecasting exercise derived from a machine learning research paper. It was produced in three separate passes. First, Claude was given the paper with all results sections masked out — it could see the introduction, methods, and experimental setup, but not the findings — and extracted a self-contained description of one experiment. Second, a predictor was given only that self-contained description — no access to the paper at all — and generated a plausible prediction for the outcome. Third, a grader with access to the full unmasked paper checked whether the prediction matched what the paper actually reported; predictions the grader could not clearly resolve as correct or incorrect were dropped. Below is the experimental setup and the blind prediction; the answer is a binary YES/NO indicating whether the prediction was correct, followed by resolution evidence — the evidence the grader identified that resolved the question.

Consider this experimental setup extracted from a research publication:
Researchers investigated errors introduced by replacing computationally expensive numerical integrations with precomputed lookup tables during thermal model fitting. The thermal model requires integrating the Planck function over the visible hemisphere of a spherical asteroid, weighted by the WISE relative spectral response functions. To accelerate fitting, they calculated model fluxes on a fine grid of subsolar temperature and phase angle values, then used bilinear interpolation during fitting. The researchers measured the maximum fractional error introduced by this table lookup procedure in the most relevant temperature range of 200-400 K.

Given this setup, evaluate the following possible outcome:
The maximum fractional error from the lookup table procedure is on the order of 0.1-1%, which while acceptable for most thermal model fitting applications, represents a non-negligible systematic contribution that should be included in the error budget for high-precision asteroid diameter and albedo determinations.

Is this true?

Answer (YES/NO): NO